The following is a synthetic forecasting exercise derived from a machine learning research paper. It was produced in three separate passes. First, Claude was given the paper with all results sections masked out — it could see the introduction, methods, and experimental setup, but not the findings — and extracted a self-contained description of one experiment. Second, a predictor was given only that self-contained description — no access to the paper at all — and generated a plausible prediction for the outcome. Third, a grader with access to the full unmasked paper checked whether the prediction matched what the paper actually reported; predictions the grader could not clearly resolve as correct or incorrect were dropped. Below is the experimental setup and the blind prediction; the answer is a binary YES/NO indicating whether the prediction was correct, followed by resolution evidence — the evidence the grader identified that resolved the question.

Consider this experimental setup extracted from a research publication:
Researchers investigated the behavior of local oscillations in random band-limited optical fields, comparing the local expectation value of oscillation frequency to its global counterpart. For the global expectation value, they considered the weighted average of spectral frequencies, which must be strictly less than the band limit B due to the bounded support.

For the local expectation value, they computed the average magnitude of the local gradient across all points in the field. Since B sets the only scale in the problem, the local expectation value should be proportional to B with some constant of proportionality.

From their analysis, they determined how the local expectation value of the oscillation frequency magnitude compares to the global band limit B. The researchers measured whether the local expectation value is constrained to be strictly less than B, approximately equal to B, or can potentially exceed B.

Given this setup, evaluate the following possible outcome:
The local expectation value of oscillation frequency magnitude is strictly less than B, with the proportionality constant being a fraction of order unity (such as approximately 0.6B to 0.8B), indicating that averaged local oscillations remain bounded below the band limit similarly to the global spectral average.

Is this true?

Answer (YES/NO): NO